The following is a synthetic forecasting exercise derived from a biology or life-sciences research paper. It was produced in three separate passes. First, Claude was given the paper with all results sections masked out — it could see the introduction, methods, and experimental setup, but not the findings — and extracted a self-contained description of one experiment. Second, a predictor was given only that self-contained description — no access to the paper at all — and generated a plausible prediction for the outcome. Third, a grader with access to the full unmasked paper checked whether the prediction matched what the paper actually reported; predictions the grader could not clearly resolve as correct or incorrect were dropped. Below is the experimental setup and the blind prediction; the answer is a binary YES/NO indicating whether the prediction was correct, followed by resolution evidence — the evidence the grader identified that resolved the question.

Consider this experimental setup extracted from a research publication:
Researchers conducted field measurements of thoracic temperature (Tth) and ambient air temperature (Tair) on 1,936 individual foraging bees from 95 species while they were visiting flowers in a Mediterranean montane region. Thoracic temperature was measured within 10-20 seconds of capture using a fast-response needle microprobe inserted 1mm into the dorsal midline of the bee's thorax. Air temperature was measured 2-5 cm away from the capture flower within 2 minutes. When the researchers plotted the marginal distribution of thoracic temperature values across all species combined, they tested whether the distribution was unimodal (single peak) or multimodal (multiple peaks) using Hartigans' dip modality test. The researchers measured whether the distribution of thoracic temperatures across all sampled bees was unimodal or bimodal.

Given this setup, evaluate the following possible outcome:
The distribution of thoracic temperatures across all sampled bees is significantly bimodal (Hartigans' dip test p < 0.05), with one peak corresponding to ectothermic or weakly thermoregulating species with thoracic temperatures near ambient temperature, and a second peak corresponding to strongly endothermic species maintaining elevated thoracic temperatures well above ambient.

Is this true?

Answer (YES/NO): YES